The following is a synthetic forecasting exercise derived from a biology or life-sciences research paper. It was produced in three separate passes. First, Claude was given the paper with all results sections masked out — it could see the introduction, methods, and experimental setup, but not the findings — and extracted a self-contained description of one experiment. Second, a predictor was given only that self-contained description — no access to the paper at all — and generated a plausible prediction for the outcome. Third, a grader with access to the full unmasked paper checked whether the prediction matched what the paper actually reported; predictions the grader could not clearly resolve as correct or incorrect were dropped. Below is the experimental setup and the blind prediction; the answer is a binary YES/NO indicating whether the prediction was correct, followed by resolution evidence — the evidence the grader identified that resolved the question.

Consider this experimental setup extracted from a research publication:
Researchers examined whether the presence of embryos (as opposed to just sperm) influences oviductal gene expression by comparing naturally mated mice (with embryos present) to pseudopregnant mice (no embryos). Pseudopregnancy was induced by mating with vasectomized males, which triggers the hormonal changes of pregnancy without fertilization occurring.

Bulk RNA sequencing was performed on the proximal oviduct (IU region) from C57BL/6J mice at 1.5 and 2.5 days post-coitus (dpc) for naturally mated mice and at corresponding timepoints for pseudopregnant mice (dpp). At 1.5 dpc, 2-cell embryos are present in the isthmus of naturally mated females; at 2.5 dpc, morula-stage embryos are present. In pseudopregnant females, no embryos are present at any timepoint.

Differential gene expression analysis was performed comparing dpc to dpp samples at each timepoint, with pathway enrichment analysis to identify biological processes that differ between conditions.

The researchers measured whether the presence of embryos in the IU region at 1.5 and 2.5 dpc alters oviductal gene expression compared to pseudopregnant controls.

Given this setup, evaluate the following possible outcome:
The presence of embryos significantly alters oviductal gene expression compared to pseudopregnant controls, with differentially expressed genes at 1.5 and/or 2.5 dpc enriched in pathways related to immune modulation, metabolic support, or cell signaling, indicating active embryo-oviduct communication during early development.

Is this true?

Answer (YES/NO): YES